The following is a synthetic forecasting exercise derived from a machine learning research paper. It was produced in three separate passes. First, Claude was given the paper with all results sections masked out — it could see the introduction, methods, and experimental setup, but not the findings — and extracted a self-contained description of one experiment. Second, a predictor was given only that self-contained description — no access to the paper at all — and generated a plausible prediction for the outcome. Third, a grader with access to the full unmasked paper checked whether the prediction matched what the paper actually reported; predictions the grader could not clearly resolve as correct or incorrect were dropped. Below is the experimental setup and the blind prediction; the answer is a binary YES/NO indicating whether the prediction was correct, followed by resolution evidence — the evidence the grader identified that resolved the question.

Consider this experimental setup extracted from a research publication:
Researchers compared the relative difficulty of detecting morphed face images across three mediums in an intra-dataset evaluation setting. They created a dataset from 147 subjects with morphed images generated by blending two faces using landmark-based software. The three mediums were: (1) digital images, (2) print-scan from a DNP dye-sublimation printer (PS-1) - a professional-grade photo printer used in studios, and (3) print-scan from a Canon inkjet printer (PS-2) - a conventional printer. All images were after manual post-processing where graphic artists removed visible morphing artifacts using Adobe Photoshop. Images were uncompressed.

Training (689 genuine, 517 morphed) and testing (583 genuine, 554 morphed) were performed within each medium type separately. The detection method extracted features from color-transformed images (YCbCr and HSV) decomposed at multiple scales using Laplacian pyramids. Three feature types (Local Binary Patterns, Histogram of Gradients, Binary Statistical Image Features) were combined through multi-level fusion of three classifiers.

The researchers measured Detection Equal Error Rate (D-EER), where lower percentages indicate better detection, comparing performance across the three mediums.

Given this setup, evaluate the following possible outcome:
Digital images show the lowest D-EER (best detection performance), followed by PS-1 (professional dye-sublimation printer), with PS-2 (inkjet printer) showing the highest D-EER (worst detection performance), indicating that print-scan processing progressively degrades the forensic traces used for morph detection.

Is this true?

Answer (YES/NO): NO